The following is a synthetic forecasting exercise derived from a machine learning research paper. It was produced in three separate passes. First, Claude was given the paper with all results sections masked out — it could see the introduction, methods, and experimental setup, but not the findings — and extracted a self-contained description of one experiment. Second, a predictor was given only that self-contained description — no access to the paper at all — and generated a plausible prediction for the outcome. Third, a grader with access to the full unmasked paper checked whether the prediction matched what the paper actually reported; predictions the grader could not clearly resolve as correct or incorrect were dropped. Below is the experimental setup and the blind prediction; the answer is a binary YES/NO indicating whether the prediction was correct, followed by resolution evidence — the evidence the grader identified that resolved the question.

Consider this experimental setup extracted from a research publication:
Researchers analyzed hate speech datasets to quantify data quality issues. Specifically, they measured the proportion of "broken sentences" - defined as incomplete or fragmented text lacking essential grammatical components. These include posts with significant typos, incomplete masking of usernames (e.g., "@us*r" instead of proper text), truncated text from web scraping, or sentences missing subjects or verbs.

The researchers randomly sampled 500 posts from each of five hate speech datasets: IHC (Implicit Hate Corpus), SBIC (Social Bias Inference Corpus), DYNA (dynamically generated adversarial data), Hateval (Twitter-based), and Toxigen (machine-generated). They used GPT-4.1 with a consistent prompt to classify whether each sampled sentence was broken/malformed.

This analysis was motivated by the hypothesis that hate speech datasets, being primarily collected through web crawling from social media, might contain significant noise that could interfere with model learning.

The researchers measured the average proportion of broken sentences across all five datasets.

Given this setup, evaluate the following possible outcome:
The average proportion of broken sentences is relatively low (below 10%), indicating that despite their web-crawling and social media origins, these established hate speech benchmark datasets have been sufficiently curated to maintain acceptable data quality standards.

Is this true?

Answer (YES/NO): NO